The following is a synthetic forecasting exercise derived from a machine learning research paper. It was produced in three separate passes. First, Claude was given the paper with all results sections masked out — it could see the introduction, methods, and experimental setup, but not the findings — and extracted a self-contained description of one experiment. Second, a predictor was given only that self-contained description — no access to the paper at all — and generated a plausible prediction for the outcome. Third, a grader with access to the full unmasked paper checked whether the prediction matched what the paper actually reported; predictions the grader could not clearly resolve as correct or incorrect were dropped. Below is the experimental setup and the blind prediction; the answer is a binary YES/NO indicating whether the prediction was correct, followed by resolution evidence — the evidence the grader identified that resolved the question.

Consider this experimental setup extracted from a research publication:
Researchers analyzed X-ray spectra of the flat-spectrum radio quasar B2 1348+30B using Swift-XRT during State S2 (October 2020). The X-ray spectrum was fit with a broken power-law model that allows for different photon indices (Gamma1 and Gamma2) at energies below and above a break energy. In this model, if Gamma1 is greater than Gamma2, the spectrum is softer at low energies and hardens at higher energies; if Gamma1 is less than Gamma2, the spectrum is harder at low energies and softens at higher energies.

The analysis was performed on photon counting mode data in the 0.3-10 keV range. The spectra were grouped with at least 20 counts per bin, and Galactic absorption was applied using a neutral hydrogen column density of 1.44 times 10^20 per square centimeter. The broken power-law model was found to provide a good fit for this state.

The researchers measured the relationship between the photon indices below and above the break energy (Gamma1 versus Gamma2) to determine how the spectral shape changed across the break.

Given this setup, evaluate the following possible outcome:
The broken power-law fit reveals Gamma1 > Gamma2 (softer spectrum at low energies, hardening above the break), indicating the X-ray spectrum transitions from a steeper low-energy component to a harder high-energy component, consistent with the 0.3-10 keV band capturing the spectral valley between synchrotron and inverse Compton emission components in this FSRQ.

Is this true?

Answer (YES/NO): YES